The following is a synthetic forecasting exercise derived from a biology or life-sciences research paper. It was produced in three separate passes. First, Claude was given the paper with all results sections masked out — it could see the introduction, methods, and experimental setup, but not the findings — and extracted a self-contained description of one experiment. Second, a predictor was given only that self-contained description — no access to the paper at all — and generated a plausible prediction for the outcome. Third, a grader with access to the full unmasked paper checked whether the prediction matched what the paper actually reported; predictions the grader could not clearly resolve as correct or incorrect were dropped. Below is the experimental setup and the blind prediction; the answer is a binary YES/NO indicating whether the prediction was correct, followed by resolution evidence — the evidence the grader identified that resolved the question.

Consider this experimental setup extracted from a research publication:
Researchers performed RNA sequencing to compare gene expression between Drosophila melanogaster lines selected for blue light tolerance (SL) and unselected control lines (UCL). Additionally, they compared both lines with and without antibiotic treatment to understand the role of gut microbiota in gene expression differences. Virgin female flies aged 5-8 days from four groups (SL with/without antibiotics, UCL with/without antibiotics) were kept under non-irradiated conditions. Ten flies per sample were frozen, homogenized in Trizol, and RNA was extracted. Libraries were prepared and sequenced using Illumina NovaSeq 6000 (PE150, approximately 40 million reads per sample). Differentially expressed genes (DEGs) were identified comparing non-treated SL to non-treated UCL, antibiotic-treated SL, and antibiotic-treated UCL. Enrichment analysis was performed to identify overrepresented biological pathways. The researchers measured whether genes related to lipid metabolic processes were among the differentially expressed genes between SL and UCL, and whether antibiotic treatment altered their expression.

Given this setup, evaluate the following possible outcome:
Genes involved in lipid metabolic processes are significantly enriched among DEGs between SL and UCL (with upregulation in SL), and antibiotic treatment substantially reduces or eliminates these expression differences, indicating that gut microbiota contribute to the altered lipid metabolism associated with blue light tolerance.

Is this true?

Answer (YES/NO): NO